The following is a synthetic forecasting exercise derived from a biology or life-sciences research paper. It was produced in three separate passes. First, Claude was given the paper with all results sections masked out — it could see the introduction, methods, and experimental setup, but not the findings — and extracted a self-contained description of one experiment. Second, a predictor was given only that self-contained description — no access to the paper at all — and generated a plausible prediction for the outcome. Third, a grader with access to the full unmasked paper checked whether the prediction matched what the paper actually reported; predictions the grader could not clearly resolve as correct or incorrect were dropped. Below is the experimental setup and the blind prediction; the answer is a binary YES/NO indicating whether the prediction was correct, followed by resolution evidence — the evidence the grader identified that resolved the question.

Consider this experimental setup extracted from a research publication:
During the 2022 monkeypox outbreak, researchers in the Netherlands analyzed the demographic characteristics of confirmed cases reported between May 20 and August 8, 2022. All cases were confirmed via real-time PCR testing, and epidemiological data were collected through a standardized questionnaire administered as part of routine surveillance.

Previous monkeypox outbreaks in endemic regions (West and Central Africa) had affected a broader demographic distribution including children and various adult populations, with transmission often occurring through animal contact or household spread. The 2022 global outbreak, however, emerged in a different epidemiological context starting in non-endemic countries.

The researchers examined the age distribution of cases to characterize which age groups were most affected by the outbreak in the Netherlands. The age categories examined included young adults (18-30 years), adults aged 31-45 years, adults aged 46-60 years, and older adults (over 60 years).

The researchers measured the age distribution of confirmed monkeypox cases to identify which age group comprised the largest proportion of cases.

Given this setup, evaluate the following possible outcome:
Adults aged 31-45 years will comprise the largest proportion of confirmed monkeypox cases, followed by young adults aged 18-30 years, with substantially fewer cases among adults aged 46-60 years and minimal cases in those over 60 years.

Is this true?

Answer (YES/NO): YES